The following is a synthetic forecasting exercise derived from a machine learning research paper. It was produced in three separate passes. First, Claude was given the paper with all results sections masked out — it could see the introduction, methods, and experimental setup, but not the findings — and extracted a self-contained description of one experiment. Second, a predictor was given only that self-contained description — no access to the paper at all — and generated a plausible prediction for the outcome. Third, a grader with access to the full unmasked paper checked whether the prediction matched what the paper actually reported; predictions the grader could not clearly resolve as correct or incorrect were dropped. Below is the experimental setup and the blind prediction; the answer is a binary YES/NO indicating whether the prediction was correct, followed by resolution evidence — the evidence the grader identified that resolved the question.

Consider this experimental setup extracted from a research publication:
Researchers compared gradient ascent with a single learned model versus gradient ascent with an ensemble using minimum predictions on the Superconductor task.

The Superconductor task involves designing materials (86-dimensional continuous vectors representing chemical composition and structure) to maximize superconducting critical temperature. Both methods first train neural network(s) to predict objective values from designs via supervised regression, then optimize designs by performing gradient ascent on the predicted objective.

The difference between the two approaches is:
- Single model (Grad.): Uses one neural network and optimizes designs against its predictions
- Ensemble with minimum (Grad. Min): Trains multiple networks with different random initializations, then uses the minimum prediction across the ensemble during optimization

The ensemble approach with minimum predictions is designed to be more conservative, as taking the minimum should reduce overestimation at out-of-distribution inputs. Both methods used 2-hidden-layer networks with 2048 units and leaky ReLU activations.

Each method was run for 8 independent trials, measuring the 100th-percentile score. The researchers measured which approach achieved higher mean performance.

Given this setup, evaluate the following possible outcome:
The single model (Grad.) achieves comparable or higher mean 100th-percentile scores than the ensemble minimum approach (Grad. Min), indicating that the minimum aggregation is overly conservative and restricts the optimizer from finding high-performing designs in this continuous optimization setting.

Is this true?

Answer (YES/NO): YES